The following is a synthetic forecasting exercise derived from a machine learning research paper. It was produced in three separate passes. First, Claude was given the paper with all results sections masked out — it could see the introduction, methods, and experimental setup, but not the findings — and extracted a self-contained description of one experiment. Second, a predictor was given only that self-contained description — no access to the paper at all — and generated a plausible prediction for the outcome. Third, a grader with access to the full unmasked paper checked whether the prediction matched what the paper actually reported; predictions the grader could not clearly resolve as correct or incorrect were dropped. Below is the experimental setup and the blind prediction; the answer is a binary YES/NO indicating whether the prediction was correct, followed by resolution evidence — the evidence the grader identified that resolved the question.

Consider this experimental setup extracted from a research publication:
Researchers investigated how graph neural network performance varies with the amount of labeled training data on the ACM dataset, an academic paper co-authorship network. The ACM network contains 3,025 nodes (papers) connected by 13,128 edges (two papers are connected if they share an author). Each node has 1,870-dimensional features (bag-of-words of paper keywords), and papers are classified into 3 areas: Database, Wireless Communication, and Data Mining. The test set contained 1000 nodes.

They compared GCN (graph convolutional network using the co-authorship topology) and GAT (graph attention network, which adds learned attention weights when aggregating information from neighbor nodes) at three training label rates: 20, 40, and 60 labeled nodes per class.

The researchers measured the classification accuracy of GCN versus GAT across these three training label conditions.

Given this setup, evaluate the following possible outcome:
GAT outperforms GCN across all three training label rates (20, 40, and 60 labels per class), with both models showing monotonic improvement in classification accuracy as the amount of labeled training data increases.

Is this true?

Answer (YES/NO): NO